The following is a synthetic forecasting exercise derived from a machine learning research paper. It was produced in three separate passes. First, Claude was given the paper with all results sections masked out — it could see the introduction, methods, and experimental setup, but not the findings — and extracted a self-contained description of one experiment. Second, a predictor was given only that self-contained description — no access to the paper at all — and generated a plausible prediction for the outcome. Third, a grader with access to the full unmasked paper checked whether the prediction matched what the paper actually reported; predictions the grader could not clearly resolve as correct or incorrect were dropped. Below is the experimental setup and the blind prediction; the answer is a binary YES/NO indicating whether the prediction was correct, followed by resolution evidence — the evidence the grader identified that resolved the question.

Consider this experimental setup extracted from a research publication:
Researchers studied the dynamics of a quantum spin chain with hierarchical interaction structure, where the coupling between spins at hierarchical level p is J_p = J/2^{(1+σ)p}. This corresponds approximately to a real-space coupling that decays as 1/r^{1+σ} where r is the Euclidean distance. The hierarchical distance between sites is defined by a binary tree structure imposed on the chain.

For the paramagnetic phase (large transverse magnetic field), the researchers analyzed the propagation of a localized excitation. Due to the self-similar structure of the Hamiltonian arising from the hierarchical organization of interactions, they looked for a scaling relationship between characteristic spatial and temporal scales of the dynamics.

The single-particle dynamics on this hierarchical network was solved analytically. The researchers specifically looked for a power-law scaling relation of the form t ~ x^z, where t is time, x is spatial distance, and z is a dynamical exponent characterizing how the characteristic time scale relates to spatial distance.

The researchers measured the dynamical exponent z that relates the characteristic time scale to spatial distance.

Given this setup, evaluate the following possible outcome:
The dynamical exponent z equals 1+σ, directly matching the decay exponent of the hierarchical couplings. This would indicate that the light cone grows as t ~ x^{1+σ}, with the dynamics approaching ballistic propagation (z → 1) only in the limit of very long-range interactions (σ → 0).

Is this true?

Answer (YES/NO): NO